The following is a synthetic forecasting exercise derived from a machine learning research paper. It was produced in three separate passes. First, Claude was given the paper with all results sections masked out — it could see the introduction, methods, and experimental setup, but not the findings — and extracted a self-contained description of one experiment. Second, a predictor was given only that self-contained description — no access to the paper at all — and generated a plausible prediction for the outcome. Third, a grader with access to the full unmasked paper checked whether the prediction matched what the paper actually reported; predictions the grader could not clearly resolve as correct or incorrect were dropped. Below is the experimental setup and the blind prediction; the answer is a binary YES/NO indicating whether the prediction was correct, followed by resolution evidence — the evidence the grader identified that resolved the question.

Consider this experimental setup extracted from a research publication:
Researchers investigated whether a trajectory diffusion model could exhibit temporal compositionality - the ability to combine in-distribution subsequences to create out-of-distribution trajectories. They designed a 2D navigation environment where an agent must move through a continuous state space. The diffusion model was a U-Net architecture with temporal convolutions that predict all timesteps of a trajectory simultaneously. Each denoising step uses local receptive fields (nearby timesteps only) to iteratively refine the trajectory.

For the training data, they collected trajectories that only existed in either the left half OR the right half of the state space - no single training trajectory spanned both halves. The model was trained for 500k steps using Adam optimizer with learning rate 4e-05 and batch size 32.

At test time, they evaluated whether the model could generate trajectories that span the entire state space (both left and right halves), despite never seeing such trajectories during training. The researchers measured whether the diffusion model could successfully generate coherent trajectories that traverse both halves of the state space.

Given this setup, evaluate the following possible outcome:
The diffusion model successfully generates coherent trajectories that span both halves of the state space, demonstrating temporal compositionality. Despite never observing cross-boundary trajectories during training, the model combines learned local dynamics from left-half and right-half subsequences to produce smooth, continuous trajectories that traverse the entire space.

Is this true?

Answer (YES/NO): YES